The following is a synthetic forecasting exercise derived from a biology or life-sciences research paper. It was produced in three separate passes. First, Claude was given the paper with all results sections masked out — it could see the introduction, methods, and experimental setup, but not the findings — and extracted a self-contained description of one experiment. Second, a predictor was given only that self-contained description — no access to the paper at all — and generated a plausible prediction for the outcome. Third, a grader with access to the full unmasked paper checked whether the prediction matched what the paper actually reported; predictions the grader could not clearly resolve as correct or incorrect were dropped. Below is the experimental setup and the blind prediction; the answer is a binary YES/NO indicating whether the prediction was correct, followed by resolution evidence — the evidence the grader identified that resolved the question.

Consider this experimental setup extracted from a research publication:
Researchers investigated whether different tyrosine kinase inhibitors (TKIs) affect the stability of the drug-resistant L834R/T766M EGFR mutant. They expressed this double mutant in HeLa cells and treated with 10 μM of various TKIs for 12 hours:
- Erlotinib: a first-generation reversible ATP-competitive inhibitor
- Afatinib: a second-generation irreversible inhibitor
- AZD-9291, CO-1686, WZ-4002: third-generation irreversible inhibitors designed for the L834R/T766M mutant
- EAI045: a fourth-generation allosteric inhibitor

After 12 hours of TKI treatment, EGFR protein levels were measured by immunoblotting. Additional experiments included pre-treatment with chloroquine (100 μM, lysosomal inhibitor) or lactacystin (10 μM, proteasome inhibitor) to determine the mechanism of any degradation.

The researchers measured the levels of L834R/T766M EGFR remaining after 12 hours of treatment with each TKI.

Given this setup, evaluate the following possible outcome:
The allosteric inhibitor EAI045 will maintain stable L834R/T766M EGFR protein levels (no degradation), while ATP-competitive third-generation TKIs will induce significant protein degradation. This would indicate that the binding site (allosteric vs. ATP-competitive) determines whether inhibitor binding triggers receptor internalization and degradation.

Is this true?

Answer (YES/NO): NO